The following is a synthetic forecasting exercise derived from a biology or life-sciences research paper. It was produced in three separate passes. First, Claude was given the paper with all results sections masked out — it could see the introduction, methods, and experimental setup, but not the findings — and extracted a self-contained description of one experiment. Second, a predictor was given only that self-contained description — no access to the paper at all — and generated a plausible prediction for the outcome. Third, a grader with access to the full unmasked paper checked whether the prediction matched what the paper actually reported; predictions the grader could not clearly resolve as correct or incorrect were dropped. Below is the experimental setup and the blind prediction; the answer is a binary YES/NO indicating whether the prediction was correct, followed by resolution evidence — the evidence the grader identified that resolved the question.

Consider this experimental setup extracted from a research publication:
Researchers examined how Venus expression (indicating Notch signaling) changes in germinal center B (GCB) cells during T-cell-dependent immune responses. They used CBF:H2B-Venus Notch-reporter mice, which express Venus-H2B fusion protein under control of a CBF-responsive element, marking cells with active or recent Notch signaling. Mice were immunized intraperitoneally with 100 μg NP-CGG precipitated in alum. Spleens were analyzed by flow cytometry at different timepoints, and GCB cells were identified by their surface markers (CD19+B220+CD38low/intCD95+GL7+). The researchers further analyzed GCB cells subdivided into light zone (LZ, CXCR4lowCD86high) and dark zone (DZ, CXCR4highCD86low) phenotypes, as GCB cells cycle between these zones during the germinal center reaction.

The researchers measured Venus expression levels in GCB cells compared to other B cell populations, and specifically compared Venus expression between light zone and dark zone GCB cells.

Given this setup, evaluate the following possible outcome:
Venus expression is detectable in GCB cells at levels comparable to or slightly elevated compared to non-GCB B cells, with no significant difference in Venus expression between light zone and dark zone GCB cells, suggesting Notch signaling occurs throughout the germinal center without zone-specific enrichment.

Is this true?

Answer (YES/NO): NO